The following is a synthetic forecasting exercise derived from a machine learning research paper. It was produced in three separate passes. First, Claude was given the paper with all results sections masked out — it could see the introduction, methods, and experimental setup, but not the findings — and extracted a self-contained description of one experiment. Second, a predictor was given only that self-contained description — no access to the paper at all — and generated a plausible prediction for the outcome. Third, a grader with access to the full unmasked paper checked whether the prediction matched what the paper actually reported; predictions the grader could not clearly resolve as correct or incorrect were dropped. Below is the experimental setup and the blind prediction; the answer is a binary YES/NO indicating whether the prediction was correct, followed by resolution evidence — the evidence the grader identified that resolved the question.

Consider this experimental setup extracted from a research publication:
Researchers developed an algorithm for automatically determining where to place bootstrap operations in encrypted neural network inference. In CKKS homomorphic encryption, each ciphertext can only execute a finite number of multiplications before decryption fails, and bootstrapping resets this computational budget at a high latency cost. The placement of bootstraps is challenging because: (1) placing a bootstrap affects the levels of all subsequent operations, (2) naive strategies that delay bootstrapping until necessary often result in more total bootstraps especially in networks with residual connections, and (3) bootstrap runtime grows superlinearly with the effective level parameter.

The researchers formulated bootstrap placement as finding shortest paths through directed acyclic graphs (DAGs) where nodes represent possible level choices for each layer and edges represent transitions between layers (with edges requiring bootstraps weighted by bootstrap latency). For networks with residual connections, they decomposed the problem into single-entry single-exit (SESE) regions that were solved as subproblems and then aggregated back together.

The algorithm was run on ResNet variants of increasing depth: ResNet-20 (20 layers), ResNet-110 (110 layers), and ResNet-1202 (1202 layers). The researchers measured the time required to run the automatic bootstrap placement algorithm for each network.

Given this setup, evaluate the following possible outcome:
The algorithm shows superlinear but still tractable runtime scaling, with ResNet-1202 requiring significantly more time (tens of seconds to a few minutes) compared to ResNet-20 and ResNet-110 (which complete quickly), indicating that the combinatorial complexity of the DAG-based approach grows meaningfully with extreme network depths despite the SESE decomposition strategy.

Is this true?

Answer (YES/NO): NO